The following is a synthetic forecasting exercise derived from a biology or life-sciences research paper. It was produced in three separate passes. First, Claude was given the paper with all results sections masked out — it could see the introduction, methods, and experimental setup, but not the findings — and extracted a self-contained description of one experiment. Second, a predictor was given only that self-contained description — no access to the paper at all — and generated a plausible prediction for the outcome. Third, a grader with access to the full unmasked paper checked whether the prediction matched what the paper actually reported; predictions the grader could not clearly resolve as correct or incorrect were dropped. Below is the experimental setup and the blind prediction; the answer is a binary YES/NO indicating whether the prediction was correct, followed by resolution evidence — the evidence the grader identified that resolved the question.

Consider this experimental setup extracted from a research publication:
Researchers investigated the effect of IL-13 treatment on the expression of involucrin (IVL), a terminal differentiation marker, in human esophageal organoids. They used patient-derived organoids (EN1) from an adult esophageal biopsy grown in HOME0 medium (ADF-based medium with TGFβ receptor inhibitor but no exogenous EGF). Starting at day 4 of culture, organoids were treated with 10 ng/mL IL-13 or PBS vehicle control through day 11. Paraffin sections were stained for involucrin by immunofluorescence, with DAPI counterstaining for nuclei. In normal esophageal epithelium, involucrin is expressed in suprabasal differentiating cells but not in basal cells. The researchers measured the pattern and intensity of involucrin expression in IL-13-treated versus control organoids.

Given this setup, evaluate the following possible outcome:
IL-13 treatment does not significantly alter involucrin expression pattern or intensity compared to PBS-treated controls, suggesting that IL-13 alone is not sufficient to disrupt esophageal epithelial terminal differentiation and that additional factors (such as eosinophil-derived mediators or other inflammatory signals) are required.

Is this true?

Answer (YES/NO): NO